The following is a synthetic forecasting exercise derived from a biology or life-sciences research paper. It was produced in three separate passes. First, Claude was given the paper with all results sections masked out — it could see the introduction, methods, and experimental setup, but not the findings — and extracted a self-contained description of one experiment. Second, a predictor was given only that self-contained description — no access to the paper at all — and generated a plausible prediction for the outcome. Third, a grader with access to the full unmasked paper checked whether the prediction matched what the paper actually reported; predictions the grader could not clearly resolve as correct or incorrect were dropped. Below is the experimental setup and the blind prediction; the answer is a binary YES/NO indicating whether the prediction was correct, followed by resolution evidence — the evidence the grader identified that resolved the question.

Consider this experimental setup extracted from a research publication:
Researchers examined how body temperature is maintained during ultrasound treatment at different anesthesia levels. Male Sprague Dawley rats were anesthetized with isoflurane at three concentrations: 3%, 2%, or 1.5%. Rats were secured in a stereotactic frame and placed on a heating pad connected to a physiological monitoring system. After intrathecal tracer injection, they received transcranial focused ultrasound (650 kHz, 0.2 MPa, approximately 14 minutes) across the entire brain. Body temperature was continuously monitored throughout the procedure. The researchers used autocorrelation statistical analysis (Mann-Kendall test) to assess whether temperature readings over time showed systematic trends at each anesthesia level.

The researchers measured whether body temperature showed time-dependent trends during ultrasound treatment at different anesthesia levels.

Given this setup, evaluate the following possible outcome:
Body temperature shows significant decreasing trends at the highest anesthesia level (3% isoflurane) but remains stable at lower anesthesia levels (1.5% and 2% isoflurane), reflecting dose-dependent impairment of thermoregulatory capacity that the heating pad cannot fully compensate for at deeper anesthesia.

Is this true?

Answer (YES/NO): NO